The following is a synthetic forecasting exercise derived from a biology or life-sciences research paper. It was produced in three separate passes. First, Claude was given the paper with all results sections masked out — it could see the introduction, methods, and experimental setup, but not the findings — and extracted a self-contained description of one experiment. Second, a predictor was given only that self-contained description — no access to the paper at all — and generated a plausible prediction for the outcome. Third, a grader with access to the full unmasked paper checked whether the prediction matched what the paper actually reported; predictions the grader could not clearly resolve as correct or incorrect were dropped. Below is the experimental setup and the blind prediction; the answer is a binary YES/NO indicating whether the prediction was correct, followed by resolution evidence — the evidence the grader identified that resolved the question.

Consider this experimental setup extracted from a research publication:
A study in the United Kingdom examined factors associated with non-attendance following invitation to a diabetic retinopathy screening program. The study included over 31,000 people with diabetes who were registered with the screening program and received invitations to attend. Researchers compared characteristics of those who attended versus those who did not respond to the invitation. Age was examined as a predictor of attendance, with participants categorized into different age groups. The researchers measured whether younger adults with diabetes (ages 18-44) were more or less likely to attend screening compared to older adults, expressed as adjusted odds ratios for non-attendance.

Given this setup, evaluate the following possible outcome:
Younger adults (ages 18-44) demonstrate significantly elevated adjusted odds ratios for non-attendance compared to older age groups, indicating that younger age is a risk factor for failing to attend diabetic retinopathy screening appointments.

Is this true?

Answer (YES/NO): YES